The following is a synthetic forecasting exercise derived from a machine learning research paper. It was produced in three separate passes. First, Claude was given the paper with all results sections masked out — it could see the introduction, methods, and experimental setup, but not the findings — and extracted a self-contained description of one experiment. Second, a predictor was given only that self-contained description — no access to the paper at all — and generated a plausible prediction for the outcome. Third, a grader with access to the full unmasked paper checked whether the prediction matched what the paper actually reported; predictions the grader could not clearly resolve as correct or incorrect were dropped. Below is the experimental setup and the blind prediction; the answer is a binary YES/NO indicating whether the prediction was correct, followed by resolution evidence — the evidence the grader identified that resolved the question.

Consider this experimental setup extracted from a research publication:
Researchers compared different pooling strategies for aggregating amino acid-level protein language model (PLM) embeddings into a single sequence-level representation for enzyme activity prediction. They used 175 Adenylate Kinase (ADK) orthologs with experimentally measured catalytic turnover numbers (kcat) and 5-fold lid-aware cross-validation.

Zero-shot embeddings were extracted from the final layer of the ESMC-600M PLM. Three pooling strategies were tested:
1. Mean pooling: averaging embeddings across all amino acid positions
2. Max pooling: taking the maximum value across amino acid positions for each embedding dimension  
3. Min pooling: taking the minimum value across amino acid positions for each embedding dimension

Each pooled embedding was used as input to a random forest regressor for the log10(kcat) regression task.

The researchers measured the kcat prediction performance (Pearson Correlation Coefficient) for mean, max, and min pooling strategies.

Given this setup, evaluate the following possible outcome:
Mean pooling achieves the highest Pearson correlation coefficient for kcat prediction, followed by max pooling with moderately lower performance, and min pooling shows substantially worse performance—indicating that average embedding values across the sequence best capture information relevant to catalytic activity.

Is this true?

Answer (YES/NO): NO